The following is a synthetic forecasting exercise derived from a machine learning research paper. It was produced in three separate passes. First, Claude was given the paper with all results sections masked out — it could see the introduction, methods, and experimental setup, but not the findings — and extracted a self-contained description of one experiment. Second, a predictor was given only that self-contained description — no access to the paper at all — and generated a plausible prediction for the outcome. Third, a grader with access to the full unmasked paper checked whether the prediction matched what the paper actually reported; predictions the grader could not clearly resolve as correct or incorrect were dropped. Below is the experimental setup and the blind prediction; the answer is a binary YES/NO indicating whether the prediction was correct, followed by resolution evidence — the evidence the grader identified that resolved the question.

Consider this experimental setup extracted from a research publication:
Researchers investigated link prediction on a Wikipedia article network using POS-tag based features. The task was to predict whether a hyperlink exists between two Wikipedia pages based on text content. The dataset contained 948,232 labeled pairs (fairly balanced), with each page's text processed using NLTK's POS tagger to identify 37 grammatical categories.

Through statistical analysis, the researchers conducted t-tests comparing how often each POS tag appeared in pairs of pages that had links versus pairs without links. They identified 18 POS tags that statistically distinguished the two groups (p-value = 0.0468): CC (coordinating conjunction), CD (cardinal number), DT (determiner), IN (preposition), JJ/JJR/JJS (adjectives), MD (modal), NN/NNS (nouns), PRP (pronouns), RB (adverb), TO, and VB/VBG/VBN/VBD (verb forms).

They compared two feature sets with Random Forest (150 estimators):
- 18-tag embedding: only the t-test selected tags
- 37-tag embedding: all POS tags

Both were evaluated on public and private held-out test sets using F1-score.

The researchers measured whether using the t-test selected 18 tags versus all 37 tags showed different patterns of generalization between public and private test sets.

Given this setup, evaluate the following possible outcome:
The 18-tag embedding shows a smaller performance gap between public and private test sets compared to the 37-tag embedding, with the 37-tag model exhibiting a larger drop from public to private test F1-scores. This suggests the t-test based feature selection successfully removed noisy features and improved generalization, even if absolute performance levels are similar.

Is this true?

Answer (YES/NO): NO